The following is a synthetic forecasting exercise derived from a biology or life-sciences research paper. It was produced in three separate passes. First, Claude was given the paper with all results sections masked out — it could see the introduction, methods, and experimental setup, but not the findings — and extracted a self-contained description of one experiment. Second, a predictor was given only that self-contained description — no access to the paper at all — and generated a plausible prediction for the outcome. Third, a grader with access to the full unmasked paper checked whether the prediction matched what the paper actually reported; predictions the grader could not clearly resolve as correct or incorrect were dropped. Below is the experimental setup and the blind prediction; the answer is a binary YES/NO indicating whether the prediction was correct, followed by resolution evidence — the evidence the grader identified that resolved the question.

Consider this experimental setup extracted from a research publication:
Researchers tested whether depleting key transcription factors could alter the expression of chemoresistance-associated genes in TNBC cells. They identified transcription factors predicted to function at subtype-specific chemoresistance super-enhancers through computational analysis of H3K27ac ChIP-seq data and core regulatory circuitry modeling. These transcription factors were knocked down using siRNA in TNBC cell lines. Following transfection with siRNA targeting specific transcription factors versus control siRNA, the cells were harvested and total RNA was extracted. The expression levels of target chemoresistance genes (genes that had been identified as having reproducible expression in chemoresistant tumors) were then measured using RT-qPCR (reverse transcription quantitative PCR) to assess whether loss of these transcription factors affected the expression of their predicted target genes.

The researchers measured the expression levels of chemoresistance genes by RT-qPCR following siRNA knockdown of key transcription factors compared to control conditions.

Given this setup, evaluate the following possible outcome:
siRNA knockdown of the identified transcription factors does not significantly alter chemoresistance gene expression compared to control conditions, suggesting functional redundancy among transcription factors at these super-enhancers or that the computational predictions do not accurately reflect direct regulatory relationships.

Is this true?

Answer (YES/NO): NO